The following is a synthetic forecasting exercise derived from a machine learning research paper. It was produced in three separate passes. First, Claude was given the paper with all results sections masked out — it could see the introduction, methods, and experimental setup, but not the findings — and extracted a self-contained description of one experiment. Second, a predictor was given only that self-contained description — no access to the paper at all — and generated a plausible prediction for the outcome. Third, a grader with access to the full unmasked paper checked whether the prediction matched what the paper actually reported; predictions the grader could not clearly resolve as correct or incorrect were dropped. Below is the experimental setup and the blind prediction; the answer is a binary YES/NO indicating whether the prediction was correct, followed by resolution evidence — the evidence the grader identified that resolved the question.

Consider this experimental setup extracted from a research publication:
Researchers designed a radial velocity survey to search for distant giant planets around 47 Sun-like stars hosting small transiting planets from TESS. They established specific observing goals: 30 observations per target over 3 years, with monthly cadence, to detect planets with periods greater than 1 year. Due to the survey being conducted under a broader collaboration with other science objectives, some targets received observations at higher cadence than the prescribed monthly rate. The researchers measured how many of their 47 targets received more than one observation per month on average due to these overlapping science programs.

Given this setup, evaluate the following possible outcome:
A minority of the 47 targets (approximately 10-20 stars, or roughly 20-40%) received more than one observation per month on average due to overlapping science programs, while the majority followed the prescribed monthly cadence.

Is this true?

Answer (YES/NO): NO